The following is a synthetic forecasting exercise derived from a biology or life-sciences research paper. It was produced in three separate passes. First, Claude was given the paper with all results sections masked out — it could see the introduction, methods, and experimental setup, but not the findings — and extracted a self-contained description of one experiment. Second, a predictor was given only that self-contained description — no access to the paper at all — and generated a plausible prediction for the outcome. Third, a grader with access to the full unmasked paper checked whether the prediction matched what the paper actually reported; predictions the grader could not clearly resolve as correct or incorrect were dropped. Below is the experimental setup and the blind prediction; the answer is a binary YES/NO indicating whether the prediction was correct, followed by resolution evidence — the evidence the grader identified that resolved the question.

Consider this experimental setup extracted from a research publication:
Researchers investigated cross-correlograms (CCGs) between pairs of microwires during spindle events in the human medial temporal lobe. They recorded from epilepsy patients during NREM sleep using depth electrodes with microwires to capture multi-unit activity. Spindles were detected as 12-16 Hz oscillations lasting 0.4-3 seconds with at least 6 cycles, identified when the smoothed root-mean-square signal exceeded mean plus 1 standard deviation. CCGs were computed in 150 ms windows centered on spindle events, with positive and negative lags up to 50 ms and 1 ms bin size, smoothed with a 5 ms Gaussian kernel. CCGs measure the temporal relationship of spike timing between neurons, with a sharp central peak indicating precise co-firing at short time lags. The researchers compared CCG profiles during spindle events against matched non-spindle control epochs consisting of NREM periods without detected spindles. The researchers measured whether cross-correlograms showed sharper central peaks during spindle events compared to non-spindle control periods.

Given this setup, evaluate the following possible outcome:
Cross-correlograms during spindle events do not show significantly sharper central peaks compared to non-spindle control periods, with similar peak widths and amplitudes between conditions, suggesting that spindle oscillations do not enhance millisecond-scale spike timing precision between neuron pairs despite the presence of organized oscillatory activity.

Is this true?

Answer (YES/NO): NO